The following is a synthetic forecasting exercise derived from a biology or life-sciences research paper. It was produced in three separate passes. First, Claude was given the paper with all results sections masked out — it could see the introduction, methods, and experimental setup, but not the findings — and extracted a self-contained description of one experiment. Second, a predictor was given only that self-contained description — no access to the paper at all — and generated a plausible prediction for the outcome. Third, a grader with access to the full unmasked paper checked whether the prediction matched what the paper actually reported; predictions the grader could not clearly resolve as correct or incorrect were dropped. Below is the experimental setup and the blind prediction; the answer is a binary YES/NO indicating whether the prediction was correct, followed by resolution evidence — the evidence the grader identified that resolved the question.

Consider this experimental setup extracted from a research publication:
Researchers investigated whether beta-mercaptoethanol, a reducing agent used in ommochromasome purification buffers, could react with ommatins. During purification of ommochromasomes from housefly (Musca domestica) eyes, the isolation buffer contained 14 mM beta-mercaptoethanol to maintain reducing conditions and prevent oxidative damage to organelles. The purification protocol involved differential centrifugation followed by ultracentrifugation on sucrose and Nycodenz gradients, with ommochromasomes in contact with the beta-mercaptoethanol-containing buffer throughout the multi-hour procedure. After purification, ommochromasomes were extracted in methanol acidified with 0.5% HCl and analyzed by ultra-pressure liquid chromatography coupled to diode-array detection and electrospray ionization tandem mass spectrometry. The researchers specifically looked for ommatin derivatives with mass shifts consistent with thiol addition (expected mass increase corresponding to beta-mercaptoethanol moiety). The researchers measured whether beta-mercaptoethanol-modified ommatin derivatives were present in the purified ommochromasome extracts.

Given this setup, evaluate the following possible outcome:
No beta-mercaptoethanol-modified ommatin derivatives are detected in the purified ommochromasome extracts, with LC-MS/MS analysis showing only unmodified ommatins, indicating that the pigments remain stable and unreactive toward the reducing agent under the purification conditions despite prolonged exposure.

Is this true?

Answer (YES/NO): NO